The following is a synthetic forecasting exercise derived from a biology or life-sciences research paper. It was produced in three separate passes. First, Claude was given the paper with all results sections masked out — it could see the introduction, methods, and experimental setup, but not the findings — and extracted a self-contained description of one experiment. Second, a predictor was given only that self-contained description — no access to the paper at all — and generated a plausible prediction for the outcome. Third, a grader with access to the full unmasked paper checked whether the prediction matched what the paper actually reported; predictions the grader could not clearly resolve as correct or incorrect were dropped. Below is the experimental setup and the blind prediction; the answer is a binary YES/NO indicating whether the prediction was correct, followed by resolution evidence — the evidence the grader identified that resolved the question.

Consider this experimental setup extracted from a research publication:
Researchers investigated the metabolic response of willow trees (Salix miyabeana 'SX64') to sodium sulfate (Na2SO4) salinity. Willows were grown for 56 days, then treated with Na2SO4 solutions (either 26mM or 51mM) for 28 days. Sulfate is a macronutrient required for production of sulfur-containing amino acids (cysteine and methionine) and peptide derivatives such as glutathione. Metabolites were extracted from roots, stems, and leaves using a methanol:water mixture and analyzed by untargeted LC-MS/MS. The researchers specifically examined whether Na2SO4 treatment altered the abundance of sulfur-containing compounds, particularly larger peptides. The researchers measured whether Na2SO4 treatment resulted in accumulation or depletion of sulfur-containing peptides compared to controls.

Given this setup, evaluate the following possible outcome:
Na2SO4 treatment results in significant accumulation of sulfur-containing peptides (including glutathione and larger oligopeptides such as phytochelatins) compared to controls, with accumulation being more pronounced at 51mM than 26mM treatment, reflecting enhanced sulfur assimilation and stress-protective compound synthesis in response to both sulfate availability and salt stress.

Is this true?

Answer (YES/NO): YES